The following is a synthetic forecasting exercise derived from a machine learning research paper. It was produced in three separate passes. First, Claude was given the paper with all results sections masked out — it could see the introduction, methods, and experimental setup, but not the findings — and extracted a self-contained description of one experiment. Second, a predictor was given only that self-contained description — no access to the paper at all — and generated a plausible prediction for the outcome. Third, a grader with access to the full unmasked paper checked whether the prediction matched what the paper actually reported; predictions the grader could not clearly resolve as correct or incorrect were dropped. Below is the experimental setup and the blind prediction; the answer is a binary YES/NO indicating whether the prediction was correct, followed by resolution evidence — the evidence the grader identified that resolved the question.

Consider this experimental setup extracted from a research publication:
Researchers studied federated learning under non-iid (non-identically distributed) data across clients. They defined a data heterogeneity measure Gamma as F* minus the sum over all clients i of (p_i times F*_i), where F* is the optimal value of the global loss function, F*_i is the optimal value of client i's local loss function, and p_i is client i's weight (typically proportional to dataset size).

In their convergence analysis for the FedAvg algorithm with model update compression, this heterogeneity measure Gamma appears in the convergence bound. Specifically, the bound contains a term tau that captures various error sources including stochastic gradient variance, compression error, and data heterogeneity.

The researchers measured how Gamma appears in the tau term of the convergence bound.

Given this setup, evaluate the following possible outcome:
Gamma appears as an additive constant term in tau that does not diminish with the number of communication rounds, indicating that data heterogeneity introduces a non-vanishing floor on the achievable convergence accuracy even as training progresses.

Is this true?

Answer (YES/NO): NO